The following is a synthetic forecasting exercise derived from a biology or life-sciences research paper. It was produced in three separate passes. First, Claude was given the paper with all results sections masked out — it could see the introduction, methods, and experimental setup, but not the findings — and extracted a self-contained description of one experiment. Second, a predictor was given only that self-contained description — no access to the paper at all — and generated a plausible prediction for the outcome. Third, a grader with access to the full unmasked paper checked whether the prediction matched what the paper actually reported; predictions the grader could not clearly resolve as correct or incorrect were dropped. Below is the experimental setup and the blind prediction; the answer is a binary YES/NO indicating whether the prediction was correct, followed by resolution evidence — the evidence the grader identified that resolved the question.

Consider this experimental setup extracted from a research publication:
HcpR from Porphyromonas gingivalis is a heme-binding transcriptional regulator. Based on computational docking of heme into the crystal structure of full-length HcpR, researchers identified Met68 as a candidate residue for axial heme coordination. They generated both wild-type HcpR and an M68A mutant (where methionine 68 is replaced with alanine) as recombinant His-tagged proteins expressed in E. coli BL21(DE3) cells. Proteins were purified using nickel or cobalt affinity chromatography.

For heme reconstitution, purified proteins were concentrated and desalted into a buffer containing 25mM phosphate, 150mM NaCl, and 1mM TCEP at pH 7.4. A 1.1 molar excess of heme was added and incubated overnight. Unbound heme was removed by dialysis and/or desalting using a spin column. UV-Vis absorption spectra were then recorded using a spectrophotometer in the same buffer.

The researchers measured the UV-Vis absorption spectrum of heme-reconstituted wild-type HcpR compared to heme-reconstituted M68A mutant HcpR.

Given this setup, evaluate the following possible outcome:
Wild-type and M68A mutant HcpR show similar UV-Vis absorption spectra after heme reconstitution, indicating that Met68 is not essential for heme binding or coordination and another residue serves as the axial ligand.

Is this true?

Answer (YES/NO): NO